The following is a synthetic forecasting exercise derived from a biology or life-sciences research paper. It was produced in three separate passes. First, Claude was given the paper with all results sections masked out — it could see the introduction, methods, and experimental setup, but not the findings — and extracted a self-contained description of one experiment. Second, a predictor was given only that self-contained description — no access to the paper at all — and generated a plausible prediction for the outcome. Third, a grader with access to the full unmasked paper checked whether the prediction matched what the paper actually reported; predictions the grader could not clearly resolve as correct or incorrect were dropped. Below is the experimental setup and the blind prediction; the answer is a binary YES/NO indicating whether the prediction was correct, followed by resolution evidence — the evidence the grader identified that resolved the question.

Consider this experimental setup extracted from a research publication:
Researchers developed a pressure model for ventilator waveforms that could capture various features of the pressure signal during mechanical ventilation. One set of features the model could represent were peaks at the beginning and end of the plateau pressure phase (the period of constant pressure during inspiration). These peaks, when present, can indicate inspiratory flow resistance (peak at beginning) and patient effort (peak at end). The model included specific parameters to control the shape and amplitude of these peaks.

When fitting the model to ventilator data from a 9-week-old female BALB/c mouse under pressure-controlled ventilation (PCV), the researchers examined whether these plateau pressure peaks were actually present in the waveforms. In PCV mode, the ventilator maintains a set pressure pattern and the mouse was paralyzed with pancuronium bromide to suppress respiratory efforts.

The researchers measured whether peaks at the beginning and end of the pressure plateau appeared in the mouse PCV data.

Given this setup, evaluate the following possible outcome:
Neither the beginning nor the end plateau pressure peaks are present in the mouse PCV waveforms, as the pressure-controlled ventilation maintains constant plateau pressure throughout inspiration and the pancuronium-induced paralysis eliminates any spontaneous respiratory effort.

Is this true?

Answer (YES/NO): YES